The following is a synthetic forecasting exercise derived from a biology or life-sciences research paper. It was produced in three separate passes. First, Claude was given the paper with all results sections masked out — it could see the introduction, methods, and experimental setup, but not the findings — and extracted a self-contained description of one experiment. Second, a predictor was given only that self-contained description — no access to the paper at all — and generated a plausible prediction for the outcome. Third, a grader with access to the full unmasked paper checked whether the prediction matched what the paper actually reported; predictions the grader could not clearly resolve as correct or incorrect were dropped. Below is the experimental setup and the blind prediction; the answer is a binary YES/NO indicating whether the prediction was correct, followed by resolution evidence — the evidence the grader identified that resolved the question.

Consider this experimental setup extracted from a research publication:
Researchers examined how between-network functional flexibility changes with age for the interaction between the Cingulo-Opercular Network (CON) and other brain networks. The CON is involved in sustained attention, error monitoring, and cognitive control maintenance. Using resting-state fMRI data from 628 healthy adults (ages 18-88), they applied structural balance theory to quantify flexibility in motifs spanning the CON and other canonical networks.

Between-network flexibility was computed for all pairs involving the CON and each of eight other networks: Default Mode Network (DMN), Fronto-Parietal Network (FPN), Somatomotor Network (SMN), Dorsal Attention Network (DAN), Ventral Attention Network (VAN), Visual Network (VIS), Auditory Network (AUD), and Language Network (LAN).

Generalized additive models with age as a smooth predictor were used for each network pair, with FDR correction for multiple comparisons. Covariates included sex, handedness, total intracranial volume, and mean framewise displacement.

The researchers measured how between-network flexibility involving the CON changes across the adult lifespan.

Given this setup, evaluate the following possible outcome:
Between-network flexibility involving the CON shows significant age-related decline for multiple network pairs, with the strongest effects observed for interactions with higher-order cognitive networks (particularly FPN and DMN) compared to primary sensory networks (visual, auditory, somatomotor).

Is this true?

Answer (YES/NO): NO